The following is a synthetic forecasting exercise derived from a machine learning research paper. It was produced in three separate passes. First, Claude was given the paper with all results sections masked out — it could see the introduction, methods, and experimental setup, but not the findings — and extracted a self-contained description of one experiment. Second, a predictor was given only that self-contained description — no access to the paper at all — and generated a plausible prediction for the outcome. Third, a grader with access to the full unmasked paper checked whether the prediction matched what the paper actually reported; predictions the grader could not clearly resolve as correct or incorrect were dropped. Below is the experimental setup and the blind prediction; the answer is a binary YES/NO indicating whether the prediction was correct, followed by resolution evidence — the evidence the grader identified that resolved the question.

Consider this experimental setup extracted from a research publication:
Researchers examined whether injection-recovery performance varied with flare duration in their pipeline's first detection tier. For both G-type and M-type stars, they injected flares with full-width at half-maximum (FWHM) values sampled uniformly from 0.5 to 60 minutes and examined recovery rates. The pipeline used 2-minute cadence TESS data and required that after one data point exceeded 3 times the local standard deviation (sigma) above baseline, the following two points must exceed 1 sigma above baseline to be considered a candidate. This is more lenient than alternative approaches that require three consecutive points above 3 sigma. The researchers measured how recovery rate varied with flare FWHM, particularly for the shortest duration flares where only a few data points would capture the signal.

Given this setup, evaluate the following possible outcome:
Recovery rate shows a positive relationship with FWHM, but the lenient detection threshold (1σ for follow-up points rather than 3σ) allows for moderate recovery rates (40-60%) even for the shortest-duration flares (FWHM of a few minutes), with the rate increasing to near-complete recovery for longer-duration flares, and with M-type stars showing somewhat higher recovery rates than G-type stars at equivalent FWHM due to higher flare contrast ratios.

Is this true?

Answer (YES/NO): NO